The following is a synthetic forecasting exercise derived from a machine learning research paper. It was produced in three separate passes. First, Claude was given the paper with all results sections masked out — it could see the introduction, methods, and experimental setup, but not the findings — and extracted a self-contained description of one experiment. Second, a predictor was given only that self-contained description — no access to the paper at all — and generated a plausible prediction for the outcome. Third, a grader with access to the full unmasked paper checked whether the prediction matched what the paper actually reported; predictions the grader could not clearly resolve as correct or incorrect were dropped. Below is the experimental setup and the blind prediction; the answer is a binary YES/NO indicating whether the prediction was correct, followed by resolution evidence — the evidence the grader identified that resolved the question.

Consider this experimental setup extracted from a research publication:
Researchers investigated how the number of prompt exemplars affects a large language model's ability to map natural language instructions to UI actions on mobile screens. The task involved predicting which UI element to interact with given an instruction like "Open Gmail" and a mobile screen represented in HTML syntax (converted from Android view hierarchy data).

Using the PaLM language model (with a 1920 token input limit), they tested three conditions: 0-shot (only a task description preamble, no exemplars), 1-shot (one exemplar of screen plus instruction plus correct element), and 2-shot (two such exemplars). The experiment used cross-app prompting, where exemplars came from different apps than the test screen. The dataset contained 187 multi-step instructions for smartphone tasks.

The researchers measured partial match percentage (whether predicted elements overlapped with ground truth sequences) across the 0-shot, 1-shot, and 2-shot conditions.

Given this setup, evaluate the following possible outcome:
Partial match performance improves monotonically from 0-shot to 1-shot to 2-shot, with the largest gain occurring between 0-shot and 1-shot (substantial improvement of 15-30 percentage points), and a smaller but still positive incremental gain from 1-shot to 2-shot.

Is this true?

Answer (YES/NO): NO